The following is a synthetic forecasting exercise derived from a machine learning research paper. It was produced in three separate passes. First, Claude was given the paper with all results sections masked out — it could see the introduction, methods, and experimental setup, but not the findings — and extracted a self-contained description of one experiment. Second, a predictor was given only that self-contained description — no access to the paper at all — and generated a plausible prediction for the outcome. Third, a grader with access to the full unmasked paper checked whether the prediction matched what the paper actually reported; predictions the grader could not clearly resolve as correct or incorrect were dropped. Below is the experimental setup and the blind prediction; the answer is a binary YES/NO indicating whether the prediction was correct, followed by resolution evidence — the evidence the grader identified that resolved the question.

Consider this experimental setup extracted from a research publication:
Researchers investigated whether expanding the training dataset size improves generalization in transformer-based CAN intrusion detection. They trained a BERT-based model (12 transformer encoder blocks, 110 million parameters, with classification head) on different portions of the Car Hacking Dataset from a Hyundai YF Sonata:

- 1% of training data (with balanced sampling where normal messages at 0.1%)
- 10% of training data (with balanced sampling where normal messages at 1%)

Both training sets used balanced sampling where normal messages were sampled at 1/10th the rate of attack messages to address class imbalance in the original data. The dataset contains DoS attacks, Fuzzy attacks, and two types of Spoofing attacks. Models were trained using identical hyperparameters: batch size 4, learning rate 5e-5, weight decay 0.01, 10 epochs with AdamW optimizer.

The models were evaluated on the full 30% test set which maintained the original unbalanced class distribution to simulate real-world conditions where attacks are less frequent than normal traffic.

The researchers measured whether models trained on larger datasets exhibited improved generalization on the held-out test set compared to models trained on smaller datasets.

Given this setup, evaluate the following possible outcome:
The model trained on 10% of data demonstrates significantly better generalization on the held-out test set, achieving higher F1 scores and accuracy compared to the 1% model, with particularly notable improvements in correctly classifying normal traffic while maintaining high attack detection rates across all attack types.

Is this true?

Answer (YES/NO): YES